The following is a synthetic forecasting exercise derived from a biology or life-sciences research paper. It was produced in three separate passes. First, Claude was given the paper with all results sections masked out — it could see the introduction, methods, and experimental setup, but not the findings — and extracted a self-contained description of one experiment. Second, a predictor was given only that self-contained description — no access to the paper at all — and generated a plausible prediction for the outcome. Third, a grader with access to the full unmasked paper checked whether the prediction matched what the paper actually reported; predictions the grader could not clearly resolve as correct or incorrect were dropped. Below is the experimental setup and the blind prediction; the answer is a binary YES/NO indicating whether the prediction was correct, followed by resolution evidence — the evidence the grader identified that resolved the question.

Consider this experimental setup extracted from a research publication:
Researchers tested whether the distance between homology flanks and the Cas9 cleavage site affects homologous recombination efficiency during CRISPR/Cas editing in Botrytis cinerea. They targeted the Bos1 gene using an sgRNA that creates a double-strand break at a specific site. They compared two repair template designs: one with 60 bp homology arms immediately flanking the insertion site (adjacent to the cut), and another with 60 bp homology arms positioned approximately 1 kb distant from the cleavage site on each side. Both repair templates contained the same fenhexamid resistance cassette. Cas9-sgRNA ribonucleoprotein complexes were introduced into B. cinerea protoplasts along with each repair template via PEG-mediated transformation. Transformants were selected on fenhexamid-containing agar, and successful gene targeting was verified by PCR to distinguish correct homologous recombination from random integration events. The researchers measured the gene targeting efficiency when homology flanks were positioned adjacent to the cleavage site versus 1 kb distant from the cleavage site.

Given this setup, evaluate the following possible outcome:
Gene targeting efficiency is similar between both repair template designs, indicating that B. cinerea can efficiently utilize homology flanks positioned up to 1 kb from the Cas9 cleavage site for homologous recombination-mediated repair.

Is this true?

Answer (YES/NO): YES